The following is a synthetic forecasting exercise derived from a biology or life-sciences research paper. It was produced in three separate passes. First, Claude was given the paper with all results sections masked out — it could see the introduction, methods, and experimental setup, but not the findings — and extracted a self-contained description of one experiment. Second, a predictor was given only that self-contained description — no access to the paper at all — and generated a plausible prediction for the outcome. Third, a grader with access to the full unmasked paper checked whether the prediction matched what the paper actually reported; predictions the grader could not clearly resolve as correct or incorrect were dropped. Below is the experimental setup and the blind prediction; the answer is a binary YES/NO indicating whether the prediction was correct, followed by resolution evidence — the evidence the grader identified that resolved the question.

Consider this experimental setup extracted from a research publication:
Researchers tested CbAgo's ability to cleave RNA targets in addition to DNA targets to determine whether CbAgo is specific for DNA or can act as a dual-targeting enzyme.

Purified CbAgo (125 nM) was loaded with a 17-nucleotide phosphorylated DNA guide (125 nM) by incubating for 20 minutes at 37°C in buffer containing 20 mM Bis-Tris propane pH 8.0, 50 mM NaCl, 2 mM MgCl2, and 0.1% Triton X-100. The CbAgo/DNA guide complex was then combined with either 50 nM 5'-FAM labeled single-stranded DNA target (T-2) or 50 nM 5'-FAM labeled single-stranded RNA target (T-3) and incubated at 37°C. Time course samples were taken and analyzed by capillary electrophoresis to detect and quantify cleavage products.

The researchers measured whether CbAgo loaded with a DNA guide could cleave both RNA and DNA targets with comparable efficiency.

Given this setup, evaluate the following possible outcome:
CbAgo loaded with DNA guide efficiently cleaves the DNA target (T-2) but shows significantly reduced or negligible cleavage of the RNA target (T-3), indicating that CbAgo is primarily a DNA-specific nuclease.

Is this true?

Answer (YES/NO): YES